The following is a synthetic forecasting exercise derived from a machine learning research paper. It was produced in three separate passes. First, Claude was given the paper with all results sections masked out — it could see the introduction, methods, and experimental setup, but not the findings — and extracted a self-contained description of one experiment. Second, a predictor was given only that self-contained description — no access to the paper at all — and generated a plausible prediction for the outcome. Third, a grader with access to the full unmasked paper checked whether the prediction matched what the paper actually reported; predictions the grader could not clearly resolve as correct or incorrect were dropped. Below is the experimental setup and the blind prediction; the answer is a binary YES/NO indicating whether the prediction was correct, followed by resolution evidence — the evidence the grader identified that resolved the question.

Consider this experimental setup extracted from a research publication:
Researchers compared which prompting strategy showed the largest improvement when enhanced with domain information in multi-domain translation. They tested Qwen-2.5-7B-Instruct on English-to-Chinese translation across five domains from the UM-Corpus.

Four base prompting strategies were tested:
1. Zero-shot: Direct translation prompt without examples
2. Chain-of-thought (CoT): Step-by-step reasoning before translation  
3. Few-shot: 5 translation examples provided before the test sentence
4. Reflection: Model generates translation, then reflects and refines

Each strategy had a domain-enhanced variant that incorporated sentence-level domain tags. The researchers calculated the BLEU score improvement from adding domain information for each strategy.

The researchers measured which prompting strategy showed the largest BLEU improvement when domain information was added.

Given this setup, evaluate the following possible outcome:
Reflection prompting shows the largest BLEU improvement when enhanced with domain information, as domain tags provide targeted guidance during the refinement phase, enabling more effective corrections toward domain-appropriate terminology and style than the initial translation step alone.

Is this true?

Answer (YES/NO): YES